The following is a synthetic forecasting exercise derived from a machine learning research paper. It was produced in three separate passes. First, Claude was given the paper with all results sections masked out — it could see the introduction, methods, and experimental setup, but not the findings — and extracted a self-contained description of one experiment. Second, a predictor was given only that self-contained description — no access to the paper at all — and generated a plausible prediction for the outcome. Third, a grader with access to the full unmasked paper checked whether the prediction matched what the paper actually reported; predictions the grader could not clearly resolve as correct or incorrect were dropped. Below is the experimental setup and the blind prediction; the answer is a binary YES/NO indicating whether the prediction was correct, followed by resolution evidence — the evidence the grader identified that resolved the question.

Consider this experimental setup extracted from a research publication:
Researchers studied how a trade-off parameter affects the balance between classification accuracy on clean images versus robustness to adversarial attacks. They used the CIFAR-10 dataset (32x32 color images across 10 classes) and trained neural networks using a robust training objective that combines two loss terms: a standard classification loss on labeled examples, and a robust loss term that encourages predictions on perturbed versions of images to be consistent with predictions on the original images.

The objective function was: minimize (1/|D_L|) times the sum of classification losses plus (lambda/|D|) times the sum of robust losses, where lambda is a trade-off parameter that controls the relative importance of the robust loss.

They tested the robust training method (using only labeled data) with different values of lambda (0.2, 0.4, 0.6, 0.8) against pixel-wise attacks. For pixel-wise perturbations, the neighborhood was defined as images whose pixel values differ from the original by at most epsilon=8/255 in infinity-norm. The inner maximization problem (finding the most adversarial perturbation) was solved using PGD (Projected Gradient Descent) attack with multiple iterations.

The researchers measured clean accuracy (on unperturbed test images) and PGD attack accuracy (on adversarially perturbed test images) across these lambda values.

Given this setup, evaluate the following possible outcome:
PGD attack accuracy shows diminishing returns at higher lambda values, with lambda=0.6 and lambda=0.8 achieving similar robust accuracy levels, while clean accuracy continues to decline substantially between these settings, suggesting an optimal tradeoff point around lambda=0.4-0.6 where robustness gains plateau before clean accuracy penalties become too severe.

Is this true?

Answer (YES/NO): NO